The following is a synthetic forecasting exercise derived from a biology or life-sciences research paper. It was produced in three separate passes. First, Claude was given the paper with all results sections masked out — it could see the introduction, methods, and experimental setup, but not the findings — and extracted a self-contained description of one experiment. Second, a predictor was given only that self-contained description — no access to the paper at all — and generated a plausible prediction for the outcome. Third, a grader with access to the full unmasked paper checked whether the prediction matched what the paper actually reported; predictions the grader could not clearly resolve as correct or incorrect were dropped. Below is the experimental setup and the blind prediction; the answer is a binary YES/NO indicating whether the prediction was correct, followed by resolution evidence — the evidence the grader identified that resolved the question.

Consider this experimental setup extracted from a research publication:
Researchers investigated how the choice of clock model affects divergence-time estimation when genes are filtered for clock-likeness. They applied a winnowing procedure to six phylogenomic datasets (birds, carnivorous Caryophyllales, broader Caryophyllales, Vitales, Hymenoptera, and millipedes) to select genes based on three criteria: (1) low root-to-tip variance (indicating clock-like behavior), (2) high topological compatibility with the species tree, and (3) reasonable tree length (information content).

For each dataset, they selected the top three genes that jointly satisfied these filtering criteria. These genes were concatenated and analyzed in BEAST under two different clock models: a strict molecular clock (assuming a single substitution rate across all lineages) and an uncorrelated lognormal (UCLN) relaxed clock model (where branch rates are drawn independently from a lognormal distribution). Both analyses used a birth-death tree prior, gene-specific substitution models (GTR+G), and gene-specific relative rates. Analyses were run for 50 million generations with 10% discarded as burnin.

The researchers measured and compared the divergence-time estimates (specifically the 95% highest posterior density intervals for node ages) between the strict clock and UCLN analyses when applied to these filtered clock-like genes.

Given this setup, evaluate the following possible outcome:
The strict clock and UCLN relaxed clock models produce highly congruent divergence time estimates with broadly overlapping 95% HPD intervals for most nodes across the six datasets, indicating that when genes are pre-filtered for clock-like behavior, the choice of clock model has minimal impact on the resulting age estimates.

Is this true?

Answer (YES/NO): NO